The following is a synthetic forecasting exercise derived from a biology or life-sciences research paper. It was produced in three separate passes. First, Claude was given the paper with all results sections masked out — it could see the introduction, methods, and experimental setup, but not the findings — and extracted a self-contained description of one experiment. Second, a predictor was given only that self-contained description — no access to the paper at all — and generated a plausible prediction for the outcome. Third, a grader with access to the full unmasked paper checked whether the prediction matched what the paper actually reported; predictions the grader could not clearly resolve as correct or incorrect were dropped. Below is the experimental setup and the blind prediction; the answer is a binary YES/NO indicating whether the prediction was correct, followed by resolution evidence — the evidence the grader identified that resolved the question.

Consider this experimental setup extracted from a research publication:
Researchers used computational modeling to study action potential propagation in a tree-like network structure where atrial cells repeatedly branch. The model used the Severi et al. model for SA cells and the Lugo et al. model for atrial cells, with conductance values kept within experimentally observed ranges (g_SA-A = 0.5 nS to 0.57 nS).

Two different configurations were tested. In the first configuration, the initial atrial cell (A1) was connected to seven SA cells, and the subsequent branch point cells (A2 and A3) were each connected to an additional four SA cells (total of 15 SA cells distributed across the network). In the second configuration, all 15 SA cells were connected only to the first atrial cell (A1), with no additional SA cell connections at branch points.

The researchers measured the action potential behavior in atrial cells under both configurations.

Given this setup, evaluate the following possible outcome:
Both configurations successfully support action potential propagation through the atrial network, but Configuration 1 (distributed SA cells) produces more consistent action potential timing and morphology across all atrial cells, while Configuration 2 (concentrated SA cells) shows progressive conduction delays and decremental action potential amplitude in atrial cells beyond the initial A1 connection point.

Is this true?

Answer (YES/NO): NO